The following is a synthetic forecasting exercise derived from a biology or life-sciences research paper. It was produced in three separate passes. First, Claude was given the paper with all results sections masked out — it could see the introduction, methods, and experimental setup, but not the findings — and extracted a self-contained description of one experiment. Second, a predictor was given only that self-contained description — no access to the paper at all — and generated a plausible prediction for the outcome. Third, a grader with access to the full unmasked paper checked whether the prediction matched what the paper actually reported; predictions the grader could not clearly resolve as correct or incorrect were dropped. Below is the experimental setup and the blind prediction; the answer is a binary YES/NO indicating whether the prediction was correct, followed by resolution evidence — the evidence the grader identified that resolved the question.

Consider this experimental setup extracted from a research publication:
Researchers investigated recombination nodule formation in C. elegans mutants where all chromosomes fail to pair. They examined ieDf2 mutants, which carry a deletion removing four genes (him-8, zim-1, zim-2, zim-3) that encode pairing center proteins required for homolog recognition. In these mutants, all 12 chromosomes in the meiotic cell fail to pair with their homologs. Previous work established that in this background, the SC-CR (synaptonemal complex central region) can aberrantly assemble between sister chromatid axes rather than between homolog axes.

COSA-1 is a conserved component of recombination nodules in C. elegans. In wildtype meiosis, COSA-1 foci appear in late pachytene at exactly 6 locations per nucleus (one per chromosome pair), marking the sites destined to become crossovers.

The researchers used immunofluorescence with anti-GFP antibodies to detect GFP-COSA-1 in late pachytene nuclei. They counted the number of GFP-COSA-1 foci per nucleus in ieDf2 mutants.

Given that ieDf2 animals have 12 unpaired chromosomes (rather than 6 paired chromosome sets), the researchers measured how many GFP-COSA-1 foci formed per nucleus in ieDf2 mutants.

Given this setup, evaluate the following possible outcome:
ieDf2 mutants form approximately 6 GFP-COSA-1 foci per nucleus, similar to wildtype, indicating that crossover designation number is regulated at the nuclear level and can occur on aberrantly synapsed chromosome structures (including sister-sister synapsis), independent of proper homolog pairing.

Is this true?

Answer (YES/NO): NO